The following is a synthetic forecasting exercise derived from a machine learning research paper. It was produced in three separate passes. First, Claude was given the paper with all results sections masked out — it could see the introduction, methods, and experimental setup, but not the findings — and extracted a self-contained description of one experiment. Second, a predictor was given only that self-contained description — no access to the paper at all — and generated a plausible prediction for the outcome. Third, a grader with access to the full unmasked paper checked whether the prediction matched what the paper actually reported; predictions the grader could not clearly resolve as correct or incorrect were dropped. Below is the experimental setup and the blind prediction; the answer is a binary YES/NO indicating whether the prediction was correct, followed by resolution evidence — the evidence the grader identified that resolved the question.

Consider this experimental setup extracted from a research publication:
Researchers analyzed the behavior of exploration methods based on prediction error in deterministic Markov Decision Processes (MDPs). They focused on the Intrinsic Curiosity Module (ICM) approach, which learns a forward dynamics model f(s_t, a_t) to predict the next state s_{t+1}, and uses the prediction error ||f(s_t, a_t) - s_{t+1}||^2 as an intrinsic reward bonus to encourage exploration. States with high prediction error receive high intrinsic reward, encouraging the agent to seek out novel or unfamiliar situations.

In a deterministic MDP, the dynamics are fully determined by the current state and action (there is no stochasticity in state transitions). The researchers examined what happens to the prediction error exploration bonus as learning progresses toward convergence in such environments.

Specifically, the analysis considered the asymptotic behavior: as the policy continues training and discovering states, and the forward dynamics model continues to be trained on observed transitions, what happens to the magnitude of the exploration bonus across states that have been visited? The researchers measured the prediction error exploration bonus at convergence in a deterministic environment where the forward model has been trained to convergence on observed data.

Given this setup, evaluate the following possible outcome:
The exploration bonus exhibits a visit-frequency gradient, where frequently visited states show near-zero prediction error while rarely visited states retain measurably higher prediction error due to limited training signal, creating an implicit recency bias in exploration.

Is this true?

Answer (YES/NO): NO